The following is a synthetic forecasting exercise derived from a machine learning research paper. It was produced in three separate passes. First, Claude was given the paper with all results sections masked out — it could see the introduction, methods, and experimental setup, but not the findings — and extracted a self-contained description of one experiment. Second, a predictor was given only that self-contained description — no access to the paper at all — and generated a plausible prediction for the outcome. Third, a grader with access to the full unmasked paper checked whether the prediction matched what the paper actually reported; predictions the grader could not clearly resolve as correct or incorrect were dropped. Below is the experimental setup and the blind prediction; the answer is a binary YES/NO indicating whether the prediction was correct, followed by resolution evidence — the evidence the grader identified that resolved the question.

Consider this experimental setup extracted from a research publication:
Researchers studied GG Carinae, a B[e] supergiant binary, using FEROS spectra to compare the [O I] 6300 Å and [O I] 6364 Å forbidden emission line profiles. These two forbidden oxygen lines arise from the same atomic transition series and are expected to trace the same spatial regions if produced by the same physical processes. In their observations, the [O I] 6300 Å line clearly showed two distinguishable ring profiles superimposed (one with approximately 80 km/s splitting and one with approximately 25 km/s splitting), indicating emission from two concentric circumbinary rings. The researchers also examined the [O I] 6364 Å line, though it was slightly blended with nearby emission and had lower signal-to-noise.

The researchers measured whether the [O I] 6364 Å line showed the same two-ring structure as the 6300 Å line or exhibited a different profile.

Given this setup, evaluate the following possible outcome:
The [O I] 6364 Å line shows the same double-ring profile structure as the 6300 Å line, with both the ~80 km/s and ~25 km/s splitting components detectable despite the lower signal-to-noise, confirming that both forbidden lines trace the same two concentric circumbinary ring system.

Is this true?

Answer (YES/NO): NO